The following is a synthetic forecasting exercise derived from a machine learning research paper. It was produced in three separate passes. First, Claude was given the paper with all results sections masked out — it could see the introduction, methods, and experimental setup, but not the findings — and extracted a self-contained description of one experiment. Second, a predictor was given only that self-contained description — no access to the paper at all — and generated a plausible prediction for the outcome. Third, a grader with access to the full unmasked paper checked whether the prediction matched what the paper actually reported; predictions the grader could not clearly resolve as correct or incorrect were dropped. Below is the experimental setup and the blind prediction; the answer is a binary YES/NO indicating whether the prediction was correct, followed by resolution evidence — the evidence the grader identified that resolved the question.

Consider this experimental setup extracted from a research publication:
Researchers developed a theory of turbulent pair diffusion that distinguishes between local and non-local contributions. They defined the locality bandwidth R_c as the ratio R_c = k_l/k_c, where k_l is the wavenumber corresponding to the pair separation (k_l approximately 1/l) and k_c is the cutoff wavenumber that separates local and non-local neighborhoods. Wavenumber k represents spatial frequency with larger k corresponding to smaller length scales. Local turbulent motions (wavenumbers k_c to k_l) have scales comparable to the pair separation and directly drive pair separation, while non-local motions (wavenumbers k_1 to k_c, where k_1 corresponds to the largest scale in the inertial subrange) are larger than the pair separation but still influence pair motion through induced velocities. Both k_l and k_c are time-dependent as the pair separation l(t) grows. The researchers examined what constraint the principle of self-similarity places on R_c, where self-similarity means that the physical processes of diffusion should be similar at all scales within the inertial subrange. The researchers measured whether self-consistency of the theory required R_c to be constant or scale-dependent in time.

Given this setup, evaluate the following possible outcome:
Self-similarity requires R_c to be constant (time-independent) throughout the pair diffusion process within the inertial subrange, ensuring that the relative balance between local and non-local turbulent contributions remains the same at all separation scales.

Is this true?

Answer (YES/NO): YES